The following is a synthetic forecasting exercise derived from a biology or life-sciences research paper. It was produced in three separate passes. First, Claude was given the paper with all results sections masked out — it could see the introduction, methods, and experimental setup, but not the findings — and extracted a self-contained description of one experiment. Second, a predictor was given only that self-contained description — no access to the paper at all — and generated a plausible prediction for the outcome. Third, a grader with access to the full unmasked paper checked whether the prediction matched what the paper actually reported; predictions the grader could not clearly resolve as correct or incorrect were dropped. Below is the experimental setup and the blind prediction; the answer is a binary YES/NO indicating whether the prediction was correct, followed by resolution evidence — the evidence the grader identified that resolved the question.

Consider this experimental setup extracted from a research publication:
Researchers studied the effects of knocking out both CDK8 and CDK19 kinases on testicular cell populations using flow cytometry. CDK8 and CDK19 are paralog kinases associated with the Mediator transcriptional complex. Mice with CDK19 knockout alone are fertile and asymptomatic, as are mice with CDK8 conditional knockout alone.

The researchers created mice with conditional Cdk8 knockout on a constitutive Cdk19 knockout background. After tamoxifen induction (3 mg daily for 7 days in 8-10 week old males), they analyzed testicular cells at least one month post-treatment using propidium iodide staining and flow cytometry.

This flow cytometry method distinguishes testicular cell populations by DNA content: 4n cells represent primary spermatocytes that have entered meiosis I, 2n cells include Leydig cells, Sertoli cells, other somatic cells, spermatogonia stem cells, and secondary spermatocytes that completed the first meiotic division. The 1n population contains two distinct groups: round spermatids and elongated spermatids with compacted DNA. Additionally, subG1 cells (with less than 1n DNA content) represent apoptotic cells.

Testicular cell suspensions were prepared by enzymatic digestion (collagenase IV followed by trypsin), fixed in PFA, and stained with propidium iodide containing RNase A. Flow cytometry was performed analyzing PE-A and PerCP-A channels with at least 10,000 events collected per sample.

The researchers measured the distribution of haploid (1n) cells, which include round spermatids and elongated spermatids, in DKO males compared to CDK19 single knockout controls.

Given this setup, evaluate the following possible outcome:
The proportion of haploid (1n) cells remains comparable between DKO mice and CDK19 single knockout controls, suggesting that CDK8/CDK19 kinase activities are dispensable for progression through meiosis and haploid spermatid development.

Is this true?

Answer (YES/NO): NO